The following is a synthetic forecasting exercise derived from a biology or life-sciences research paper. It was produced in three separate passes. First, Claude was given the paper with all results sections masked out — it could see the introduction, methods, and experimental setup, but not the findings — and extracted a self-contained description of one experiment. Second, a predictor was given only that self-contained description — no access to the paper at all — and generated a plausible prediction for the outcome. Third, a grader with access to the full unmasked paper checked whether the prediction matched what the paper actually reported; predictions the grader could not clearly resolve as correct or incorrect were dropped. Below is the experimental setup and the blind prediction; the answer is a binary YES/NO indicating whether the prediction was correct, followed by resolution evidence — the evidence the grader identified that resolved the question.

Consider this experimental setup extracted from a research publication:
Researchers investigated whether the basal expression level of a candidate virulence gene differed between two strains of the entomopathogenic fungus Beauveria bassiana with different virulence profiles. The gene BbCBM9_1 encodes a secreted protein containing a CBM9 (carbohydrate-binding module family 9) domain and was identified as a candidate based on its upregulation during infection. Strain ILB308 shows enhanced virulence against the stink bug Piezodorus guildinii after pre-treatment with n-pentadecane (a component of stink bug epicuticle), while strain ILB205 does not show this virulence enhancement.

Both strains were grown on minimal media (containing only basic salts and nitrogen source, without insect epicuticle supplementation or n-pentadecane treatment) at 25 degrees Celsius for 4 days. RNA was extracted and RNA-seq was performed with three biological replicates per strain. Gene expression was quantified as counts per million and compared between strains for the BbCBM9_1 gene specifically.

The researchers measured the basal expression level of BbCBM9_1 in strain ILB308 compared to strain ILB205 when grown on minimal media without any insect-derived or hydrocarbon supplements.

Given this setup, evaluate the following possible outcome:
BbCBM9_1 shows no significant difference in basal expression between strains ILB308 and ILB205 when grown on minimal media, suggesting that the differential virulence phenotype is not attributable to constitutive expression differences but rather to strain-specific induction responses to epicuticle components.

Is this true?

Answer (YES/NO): YES